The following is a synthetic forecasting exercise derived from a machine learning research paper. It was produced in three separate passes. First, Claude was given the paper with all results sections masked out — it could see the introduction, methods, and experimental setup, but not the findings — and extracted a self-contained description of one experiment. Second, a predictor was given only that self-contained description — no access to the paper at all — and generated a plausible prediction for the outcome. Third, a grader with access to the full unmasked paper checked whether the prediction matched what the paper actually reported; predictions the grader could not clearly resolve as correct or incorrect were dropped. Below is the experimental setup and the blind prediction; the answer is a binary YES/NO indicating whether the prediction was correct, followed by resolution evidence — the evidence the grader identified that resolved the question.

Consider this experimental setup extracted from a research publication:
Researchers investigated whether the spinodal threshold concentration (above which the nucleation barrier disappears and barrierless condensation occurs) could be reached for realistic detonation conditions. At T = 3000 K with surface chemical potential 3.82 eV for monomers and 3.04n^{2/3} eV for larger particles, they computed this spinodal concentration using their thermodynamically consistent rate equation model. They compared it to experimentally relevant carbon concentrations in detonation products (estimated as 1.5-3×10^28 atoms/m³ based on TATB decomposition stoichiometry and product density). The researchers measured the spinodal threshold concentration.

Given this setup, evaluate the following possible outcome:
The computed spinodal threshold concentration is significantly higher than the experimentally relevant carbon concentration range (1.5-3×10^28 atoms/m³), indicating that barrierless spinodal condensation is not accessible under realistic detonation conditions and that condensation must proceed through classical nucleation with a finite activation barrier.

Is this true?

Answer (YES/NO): YES